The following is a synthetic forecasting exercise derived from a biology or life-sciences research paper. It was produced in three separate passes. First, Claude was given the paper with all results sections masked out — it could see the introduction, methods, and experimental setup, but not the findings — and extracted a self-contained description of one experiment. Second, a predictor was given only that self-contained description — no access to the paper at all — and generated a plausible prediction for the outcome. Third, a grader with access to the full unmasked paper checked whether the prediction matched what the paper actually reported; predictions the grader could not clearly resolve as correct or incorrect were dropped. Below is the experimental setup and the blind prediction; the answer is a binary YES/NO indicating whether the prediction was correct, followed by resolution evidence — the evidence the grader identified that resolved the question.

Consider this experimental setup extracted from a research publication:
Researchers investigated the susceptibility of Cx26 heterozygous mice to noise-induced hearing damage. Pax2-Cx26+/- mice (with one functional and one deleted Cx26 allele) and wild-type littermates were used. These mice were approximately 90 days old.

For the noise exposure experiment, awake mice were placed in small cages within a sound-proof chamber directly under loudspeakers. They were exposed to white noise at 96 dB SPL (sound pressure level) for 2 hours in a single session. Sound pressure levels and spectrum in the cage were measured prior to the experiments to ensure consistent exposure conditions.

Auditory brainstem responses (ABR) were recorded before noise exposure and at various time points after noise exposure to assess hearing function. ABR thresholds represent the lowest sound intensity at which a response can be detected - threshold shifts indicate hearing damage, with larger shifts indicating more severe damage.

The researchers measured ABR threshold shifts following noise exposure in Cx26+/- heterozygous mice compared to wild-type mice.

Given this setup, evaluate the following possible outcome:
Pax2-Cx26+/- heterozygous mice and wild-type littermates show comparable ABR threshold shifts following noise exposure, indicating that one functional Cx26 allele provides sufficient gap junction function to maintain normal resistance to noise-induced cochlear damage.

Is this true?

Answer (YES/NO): NO